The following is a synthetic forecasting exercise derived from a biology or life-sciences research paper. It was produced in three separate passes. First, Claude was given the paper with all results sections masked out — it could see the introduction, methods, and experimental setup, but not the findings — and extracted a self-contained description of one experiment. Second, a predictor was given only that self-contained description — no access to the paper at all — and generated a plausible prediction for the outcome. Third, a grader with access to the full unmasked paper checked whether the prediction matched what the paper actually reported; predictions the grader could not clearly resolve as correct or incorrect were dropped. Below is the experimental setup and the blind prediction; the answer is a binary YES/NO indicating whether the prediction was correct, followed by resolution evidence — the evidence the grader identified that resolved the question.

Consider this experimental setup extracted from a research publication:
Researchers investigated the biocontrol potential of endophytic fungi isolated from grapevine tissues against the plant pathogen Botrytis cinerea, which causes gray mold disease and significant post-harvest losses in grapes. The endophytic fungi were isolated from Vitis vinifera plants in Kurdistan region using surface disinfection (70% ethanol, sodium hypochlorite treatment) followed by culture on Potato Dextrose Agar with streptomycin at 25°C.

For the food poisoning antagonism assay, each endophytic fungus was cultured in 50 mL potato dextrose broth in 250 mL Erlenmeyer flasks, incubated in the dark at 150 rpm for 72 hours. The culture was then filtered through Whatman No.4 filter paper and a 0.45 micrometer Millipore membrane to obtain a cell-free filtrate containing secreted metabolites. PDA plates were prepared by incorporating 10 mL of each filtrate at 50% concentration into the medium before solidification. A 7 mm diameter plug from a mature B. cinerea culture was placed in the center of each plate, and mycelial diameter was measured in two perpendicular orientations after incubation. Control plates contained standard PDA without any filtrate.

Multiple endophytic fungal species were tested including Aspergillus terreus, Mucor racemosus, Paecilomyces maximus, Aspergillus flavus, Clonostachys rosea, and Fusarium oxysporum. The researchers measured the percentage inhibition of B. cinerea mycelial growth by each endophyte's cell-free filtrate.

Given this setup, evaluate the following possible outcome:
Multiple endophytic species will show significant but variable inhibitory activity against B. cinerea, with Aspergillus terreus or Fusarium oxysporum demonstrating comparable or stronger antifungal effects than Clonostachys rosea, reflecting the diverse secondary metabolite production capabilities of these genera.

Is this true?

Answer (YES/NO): YES